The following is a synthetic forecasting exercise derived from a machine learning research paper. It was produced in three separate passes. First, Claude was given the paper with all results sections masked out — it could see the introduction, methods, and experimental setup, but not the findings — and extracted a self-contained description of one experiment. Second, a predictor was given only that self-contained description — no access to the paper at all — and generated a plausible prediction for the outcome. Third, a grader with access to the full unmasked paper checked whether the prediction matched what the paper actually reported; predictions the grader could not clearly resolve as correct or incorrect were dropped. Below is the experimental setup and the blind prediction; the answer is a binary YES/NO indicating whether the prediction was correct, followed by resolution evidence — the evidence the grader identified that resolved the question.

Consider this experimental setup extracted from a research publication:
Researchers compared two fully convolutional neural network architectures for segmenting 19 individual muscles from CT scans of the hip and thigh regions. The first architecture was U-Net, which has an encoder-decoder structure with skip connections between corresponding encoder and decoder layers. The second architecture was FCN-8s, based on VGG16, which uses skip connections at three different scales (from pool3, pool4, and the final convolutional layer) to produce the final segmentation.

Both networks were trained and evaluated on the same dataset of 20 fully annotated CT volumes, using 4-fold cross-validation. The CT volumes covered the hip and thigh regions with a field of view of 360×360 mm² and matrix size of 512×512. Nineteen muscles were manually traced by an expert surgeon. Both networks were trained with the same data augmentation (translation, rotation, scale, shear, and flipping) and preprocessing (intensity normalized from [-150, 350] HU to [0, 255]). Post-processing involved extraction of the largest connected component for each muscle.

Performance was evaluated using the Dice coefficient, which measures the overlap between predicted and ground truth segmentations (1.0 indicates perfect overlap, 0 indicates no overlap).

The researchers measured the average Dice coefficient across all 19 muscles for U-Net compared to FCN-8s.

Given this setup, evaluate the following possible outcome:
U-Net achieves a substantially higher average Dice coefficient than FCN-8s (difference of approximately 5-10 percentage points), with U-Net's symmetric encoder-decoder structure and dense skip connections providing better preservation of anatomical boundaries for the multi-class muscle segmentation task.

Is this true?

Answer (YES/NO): YES